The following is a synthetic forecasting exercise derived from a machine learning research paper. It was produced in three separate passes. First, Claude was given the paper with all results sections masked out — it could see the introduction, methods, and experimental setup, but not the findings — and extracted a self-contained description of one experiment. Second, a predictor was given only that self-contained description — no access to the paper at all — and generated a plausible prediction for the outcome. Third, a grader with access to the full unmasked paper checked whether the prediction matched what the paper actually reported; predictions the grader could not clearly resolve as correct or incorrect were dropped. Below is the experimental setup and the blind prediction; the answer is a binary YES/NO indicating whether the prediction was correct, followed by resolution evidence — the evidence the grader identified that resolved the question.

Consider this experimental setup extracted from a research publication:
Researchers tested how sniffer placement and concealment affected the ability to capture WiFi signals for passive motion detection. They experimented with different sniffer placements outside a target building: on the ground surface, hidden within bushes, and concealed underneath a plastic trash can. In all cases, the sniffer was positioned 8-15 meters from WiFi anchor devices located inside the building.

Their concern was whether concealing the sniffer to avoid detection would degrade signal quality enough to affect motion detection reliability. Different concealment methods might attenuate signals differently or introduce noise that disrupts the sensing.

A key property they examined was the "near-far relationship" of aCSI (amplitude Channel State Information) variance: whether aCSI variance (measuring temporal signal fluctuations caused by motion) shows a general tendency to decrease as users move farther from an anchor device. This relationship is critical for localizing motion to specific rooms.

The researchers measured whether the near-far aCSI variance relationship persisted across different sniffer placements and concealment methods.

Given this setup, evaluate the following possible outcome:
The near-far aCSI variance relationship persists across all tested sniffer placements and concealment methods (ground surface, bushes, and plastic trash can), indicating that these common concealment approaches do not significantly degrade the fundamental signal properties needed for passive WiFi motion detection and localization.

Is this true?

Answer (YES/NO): YES